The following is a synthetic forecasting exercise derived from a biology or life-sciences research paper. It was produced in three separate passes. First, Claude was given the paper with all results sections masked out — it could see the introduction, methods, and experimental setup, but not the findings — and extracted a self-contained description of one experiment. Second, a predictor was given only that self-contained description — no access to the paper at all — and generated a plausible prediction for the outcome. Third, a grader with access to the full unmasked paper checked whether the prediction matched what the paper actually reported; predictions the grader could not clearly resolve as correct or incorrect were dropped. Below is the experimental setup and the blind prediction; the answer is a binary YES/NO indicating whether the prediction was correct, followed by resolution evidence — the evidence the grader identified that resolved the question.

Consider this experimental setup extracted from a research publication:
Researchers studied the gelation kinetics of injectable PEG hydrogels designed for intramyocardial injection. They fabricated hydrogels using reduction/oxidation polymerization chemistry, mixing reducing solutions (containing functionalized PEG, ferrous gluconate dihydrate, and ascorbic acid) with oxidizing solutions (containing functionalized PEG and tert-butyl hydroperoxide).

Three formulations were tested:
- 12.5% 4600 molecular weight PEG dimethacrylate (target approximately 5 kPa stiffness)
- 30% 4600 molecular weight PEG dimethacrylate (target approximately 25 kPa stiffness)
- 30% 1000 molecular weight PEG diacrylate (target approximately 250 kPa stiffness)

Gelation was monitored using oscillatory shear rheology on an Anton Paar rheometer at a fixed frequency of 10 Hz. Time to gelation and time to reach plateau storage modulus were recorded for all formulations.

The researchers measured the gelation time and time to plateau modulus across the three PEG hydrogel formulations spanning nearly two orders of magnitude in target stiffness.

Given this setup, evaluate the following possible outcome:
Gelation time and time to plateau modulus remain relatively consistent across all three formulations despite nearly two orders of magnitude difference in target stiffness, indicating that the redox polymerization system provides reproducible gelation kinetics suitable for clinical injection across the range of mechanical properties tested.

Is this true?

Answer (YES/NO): YES